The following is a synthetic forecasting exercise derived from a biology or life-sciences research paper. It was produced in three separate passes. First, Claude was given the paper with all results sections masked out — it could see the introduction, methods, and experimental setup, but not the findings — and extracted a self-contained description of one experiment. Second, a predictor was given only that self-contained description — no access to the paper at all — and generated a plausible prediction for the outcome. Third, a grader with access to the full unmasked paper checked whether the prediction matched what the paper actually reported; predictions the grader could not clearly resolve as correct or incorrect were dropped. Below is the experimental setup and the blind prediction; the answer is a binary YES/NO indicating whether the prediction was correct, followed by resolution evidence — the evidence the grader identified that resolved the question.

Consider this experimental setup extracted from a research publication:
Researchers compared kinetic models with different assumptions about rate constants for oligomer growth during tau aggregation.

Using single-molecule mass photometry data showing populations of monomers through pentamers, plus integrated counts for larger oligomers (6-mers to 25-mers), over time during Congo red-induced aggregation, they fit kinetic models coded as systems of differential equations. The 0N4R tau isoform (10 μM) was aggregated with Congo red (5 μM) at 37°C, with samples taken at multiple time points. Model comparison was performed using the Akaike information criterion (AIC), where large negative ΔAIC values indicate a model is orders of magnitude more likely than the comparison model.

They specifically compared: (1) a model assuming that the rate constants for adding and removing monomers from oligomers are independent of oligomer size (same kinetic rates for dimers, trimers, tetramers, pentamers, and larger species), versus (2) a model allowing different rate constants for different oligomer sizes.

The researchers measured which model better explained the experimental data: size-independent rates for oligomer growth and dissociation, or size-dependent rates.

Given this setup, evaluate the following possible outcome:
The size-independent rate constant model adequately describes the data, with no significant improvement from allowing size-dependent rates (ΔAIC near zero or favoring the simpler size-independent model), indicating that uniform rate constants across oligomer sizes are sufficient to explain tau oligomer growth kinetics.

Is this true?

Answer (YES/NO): NO